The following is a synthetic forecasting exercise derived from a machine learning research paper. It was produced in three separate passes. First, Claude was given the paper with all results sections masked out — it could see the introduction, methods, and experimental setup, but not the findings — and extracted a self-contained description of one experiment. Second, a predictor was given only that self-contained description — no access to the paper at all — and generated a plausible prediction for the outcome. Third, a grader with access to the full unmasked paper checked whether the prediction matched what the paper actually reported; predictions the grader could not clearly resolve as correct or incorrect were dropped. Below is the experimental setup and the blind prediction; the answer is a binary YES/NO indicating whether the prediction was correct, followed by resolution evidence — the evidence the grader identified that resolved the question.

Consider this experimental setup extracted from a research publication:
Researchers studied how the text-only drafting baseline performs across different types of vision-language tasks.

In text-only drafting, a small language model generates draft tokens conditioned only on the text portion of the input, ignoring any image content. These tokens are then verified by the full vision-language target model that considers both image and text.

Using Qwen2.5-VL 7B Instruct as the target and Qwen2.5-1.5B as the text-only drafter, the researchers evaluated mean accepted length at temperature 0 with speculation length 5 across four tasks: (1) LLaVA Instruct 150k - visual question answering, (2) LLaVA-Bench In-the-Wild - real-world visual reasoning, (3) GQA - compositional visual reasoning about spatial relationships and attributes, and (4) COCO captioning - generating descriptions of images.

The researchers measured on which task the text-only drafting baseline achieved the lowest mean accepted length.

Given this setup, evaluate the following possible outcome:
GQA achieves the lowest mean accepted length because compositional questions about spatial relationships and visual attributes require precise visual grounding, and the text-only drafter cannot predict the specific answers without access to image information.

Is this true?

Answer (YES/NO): NO